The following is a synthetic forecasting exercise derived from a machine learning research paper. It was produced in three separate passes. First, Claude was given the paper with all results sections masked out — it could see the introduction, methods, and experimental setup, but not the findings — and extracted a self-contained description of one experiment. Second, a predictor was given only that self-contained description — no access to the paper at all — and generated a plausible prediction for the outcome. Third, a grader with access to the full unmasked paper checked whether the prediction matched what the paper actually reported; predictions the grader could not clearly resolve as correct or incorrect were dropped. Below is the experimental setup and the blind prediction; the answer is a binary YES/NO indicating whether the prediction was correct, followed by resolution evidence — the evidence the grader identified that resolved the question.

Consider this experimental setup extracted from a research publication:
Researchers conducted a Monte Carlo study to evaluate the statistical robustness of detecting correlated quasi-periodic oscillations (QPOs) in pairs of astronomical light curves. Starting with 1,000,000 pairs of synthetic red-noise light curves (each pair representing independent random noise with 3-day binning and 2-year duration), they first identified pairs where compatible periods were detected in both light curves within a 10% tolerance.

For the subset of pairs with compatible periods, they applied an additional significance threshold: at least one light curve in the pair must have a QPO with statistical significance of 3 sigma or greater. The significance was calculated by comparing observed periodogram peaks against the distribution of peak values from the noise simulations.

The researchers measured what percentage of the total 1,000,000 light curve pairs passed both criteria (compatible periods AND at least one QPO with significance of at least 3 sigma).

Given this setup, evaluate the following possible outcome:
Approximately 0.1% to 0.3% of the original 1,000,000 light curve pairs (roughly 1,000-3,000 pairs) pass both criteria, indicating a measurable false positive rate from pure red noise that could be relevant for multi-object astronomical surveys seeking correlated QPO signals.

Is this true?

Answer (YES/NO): NO